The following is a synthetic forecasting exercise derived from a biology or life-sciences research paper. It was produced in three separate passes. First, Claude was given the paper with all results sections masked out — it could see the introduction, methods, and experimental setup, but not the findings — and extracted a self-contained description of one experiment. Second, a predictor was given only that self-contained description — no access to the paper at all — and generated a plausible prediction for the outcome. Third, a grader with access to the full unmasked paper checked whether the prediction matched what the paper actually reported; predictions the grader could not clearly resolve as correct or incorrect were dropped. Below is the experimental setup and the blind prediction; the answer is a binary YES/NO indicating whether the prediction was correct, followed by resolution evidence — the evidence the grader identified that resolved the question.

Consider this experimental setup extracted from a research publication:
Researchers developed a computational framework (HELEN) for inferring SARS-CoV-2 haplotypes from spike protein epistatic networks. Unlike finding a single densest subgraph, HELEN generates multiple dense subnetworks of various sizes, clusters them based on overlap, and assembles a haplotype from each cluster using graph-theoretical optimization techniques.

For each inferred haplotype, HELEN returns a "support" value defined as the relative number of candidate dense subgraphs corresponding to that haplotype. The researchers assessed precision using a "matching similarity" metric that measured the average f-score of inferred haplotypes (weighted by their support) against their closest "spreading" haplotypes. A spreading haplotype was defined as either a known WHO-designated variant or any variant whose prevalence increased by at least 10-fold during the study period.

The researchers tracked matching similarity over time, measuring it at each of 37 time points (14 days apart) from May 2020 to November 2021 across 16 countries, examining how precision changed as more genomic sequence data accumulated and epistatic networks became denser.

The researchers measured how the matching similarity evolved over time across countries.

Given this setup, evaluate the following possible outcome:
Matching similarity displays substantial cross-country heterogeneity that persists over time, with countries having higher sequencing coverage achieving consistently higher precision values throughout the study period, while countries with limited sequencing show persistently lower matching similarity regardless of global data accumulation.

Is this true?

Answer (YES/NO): NO